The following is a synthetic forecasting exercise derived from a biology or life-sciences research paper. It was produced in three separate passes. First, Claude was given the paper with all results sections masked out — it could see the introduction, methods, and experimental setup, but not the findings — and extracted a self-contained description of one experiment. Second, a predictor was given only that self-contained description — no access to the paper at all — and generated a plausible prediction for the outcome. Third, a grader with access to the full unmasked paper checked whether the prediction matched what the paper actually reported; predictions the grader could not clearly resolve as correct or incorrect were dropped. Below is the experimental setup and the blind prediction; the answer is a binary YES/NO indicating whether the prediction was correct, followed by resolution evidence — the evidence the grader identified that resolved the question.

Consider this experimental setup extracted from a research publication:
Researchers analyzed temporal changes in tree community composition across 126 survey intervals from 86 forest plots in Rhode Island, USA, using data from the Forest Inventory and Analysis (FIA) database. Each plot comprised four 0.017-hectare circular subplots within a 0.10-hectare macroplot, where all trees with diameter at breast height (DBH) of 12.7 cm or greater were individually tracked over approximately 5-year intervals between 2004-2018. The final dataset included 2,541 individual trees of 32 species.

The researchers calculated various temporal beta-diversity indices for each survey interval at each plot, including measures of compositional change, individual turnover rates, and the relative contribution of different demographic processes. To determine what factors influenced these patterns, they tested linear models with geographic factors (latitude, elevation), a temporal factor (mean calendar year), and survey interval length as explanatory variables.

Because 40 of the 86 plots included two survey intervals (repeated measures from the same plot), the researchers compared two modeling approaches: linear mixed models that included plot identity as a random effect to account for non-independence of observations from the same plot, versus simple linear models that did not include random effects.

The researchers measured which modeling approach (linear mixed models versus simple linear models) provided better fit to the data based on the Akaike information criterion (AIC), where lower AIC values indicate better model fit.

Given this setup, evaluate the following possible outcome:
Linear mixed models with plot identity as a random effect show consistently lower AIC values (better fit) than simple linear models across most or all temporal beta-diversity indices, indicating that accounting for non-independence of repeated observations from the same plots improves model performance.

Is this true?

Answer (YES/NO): NO